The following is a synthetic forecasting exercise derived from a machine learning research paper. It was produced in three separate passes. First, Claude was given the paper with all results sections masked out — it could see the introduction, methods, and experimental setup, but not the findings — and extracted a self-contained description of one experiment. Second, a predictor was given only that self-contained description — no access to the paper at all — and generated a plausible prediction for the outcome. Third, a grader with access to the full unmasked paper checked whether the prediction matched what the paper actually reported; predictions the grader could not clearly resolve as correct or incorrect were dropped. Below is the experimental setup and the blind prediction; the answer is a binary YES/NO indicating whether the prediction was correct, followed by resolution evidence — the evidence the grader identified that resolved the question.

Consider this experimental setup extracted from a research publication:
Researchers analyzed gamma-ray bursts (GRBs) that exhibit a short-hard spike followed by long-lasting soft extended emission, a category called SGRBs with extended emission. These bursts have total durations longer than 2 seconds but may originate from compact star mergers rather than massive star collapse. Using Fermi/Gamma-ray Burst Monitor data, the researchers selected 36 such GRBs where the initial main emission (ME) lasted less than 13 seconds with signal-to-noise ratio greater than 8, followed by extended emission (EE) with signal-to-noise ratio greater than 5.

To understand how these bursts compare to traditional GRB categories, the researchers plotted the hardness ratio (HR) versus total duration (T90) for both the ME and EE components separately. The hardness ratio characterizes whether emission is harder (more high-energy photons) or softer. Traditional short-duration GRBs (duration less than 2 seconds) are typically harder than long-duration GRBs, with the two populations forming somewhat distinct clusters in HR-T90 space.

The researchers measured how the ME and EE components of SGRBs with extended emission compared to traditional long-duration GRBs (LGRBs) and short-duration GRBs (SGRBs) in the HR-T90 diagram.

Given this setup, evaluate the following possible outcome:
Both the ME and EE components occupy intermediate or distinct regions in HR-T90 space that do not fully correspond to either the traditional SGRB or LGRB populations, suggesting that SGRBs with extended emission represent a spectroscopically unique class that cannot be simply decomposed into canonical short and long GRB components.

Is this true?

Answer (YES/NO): NO